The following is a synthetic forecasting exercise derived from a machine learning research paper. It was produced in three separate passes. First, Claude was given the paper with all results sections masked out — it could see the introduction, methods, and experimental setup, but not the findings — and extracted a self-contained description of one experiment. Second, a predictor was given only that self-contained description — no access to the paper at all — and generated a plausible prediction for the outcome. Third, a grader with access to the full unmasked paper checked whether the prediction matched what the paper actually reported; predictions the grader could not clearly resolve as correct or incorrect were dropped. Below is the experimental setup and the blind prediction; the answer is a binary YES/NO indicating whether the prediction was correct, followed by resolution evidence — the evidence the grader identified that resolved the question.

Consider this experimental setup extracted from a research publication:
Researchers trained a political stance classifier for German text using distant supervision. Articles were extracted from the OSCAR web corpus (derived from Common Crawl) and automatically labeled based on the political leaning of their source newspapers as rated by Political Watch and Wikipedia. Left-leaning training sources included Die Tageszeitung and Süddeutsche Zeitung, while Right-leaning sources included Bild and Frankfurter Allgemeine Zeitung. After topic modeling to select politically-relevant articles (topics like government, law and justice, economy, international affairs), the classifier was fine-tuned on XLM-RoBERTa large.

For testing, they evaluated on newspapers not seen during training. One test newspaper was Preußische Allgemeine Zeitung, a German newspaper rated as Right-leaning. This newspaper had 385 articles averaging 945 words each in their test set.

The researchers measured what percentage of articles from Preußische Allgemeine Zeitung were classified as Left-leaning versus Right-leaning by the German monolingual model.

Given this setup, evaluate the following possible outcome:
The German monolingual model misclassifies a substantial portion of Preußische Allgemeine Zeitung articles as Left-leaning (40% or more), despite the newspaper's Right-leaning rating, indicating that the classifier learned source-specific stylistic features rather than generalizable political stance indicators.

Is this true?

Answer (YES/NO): YES